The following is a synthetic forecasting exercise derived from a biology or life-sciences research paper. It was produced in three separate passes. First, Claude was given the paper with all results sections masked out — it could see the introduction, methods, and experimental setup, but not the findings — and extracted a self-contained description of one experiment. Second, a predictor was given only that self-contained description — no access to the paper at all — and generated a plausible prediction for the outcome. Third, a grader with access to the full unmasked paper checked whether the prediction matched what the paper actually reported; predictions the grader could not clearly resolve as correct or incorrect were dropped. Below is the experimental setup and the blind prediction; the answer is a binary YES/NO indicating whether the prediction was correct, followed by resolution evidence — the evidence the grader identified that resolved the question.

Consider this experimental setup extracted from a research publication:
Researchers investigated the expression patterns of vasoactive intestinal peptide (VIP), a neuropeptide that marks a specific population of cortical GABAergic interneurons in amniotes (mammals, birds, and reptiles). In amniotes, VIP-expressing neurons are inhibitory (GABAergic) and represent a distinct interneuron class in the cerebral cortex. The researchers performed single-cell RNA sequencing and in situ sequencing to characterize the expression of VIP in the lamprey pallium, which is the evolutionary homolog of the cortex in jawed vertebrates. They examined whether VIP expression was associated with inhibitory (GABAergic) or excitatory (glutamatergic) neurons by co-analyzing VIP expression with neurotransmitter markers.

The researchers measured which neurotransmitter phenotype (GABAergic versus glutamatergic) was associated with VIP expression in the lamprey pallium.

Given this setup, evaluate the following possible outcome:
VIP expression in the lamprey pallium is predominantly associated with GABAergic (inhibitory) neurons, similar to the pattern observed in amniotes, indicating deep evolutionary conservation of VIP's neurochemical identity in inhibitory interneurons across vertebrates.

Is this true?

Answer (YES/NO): NO